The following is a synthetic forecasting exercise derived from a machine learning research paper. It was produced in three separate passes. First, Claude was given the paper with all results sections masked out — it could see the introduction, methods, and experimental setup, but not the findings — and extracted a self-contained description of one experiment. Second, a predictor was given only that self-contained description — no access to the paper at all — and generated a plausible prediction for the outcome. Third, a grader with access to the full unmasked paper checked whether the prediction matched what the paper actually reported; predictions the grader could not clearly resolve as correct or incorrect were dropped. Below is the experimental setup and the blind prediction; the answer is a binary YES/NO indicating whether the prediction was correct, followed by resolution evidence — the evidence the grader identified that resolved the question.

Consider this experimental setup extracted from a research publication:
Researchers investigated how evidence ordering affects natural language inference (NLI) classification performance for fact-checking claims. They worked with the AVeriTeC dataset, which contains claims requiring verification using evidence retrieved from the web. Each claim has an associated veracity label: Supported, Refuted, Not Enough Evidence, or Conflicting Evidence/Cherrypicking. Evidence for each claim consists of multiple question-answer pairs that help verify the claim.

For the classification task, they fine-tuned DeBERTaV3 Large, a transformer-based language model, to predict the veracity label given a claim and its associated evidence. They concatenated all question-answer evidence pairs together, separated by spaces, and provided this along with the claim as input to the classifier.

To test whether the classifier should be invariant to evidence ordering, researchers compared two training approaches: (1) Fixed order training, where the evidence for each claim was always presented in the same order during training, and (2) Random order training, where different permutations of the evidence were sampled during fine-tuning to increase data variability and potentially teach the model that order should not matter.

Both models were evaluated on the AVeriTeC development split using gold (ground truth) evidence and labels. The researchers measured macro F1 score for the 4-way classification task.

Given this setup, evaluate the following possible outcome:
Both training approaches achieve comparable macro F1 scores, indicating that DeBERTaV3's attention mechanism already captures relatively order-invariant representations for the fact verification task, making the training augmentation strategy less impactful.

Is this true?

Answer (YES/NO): NO